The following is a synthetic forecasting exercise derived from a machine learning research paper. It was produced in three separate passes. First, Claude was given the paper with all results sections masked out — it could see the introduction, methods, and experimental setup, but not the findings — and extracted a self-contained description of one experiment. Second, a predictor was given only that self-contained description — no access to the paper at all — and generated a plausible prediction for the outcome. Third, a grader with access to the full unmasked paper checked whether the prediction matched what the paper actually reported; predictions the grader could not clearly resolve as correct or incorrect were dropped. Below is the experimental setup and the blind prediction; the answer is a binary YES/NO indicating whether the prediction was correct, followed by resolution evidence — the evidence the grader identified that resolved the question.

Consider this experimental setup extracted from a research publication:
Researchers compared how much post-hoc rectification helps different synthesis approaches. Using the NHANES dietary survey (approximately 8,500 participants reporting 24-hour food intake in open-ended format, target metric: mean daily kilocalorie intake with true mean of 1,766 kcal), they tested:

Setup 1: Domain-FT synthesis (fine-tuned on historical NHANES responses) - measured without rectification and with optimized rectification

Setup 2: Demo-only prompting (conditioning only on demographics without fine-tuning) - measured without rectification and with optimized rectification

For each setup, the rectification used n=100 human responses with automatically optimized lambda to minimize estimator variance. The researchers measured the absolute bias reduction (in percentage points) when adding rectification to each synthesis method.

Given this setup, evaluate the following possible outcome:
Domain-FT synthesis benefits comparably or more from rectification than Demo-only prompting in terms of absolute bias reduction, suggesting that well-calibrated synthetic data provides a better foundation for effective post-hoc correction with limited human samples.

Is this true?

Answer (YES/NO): NO